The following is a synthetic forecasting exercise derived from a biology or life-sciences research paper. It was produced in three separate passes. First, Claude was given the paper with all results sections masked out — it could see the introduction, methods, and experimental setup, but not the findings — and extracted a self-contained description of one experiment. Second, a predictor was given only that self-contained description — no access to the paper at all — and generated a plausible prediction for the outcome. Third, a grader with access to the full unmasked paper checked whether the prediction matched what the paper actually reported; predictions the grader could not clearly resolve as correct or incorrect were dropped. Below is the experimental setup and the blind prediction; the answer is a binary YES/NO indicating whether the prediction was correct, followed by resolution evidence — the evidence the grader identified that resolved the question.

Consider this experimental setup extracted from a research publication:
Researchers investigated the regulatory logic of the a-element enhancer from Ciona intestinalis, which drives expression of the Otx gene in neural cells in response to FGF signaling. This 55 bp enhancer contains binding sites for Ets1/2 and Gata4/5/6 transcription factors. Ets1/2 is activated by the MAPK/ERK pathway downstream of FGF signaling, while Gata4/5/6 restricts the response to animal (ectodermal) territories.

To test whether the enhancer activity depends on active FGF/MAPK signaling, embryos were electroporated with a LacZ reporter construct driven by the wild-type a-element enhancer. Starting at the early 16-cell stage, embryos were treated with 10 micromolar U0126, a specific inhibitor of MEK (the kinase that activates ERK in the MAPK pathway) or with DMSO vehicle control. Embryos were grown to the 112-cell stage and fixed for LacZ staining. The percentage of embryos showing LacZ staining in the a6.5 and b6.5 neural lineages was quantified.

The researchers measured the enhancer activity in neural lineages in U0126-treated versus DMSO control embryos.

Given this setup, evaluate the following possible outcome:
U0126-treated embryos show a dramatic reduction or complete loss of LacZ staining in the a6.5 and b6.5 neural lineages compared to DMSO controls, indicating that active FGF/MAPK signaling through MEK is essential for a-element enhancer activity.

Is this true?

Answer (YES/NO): YES